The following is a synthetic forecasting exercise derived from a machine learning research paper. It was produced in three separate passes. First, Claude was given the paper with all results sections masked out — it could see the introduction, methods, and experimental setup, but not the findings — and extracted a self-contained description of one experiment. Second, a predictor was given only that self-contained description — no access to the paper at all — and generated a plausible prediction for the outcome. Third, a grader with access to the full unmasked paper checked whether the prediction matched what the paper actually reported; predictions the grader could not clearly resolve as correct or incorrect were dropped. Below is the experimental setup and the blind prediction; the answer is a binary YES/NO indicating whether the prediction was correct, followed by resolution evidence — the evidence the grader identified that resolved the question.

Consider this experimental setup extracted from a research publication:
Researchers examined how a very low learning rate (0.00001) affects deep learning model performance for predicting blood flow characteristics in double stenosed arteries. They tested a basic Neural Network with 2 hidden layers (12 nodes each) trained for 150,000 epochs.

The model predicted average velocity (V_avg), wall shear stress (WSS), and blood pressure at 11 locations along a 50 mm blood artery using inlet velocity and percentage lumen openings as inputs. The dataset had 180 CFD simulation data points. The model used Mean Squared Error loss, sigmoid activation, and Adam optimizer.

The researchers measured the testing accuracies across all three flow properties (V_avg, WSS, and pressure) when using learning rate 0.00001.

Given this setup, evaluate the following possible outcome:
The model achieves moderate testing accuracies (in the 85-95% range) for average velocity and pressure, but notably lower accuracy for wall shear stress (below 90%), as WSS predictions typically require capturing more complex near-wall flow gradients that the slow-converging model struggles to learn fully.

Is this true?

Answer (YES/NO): NO